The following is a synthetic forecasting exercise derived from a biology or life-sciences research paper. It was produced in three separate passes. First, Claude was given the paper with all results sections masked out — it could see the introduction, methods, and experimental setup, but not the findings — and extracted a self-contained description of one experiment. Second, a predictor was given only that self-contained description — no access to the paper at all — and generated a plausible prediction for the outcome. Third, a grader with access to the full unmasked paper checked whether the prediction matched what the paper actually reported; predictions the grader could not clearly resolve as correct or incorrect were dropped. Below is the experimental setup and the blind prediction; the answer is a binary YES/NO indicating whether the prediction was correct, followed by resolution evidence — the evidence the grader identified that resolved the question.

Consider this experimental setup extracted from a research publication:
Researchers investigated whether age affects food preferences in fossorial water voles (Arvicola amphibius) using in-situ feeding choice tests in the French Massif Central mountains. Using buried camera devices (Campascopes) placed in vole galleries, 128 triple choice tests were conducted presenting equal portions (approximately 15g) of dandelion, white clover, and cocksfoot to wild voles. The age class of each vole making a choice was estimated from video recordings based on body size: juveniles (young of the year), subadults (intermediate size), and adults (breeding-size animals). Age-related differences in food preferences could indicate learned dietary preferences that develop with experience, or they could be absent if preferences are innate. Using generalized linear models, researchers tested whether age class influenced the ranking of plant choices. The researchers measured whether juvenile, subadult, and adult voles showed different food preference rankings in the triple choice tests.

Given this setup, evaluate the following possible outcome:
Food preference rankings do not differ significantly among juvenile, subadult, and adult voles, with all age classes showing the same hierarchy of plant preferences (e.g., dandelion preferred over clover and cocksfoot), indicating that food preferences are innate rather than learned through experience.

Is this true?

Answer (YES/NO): YES